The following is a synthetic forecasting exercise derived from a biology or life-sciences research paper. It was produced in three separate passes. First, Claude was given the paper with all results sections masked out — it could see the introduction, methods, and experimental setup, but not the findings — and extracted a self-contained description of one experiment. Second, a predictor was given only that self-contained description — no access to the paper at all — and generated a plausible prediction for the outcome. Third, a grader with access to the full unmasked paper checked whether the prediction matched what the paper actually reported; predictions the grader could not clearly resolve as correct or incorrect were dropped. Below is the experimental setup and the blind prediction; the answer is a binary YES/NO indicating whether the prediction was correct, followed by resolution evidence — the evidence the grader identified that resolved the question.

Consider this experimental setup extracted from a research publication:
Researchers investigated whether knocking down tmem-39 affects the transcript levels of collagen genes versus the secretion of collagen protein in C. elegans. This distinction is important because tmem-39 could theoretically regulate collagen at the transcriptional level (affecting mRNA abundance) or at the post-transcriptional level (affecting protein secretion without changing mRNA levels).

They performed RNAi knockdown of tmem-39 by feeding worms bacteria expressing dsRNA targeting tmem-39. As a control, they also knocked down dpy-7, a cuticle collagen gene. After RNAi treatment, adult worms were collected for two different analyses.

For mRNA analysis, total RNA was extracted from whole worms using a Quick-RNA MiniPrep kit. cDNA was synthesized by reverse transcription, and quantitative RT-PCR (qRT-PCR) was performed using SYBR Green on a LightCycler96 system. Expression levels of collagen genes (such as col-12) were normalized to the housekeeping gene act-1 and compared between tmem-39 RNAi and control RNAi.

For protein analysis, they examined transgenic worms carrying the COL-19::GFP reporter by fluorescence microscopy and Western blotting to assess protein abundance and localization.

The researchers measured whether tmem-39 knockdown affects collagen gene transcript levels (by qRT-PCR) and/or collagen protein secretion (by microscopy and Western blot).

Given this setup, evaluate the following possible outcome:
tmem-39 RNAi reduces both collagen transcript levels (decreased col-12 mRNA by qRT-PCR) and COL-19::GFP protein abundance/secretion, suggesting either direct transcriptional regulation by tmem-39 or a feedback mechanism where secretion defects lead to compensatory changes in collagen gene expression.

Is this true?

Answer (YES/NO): NO